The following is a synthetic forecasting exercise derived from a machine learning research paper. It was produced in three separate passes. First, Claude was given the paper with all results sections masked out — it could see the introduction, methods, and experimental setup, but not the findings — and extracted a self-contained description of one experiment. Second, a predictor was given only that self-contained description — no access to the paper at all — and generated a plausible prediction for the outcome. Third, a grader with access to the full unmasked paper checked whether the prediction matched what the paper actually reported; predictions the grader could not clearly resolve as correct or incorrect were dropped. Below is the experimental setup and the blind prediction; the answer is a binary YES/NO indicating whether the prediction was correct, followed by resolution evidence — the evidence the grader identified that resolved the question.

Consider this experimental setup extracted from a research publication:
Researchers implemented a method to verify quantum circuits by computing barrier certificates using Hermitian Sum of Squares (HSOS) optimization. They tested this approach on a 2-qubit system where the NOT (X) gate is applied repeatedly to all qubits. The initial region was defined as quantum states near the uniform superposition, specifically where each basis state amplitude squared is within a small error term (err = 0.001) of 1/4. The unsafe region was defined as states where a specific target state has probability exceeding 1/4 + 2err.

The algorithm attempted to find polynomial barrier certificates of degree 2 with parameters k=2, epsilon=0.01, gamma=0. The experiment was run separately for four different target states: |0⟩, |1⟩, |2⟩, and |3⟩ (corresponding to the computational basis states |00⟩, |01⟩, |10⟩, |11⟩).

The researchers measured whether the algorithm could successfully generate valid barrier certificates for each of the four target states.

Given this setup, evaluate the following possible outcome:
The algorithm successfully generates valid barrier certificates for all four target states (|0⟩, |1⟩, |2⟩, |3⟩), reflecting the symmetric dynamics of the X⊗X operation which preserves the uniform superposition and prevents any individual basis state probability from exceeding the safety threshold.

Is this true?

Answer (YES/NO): NO